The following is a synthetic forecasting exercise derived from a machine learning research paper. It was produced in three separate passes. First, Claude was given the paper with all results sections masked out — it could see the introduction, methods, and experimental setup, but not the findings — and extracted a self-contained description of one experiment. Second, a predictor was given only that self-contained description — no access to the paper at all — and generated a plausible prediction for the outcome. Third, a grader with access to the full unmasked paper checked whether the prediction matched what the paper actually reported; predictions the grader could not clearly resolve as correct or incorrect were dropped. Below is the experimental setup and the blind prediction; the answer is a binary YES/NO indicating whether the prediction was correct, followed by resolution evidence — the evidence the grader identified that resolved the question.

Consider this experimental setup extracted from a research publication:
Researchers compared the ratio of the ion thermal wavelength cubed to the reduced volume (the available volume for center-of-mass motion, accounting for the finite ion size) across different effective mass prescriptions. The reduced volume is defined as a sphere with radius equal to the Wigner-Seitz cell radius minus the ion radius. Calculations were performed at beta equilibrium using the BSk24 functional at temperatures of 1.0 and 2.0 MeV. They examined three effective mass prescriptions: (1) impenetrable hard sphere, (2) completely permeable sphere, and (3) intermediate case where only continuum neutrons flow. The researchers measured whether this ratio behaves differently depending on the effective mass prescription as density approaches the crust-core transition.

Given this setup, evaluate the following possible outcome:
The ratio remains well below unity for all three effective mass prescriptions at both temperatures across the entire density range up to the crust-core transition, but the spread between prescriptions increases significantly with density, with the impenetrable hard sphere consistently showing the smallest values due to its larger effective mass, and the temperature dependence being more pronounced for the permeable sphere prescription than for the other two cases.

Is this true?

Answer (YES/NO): NO